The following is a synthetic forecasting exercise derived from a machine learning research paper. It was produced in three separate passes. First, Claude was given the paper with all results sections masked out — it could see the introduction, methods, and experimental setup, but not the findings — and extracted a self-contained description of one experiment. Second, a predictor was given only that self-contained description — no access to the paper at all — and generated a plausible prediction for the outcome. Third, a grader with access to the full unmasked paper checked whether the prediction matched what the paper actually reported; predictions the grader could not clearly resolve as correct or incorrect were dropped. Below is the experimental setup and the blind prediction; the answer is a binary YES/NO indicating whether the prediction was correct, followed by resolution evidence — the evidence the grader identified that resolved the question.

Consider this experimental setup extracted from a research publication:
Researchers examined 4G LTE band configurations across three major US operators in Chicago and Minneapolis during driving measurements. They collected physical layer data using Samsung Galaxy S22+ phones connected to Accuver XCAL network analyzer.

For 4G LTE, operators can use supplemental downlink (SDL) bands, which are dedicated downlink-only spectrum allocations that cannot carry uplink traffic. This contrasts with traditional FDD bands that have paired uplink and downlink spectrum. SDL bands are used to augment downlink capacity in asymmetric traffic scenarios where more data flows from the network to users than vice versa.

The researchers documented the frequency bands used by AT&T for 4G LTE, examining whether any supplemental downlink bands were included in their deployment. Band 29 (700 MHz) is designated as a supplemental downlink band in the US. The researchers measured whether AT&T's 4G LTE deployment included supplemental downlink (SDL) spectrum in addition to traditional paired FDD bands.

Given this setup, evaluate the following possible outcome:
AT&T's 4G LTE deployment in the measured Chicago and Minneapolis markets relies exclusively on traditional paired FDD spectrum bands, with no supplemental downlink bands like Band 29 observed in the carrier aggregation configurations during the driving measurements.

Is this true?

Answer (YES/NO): NO